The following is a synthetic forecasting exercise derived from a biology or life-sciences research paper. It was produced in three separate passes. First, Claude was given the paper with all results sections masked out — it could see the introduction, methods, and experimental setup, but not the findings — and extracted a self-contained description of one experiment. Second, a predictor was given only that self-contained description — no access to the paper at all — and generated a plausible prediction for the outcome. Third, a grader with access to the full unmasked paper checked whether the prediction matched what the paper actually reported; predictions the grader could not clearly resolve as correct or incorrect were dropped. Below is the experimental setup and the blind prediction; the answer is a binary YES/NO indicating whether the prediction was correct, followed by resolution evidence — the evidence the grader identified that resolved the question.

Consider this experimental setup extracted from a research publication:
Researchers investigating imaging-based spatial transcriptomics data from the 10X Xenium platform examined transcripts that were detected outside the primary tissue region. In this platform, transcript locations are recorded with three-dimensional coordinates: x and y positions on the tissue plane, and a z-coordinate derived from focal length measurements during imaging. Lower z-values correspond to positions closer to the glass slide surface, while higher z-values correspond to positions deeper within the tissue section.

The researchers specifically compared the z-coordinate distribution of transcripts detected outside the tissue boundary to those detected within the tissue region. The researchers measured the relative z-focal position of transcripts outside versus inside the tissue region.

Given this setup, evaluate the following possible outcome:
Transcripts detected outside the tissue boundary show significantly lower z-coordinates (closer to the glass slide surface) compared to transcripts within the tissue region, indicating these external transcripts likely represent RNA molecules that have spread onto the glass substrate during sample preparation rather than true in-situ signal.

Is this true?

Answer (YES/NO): YES